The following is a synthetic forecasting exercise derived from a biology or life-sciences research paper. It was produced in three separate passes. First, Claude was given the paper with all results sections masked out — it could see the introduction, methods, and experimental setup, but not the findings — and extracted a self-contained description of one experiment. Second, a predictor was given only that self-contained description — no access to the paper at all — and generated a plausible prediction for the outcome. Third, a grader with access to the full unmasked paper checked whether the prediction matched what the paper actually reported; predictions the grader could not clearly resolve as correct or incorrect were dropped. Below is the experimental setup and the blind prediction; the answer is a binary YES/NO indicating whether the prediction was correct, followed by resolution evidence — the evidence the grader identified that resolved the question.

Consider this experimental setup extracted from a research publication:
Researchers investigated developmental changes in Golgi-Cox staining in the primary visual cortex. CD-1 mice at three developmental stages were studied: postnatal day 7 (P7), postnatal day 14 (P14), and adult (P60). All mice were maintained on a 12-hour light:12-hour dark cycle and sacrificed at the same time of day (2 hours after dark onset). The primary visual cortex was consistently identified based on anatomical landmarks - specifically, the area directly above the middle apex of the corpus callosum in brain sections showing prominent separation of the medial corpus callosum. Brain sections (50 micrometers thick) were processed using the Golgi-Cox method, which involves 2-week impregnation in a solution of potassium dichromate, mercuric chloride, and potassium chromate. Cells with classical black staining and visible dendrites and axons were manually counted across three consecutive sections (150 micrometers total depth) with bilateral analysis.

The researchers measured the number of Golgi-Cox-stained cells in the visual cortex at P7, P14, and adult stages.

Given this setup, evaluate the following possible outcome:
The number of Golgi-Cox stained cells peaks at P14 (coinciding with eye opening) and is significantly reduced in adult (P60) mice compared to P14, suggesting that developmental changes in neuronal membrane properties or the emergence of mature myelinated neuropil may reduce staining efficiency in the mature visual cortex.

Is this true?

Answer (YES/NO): NO